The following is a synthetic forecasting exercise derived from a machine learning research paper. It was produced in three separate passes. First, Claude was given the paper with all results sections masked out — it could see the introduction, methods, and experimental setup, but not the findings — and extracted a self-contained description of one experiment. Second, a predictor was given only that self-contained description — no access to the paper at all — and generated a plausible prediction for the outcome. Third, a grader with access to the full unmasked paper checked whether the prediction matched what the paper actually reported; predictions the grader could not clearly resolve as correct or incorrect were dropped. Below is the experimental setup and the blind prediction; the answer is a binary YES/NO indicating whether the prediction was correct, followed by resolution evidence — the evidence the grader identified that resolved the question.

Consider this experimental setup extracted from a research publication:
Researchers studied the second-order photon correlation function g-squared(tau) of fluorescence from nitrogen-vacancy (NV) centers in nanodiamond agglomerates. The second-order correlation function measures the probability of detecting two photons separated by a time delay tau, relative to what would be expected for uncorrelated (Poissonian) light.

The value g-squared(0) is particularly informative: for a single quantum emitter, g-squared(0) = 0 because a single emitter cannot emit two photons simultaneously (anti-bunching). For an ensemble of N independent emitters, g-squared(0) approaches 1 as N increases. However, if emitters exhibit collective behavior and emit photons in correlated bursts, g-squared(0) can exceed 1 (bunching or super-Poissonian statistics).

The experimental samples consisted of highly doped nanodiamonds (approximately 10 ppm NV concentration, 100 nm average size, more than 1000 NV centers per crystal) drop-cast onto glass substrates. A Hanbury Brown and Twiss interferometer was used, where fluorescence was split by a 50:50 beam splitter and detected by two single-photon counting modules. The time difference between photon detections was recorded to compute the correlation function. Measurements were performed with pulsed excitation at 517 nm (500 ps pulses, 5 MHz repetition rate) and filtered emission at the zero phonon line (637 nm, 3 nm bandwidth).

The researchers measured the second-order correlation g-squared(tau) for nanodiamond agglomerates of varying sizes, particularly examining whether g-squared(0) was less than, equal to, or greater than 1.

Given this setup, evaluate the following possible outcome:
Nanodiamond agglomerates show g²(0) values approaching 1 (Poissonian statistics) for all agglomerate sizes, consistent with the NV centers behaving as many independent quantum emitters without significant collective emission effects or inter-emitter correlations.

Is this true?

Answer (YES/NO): NO